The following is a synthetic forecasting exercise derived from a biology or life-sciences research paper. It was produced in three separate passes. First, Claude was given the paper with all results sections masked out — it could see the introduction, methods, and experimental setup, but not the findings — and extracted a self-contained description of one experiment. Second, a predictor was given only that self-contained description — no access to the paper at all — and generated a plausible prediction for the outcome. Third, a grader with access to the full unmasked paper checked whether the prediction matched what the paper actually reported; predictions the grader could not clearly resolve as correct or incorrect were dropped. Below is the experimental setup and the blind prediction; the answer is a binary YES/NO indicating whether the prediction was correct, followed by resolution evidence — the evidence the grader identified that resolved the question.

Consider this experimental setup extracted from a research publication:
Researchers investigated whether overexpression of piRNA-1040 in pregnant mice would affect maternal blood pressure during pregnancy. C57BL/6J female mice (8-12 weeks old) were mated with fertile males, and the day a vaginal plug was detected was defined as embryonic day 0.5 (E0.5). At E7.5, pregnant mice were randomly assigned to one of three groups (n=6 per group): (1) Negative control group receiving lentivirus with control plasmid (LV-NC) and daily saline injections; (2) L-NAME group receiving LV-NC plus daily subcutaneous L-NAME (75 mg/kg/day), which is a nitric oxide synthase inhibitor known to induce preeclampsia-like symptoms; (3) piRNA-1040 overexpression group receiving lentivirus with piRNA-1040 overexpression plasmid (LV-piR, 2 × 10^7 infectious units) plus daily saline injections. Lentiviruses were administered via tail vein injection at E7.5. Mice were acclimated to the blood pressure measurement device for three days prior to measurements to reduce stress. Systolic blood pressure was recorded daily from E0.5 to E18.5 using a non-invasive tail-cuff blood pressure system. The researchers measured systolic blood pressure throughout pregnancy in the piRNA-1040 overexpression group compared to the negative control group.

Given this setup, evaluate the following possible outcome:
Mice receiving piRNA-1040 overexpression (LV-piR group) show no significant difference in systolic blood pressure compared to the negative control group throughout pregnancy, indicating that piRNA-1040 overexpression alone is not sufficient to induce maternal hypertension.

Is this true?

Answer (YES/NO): NO